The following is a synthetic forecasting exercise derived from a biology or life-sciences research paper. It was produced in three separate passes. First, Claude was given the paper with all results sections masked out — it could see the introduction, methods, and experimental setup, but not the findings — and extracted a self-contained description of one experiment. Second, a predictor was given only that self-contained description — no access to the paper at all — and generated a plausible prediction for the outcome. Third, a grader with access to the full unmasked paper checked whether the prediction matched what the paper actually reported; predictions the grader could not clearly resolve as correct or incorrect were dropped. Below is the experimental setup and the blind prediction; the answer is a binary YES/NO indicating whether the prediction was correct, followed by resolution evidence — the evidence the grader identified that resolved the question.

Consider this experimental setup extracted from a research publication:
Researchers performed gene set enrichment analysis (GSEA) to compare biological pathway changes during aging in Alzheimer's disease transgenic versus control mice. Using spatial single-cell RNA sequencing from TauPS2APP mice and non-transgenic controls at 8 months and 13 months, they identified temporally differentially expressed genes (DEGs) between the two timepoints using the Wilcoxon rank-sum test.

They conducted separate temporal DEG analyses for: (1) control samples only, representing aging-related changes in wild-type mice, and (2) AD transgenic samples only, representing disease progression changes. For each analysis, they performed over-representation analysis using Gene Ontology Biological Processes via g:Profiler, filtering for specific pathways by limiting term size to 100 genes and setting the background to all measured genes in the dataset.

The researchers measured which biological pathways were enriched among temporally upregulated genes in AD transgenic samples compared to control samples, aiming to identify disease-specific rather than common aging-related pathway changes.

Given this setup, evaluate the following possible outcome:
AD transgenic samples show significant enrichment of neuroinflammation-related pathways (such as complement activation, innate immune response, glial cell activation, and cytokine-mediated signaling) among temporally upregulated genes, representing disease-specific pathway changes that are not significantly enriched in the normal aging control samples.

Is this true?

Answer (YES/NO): NO